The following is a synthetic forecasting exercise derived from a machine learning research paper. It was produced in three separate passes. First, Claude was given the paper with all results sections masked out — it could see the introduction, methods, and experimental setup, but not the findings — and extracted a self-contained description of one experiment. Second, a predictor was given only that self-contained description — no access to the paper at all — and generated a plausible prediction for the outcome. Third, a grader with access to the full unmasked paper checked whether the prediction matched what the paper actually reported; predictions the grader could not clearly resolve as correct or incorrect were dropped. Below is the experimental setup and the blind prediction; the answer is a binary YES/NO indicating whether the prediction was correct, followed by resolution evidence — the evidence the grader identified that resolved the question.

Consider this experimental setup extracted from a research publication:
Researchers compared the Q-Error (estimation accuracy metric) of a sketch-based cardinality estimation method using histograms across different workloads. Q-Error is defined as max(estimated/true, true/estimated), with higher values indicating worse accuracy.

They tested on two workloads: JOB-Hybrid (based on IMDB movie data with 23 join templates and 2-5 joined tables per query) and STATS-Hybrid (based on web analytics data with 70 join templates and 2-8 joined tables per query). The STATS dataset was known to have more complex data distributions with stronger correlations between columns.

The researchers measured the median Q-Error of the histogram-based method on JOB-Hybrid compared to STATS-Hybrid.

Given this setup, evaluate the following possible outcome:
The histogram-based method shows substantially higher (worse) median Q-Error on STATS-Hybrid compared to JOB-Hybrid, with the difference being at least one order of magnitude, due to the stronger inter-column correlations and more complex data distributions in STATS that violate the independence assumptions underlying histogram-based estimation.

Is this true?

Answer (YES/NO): YES